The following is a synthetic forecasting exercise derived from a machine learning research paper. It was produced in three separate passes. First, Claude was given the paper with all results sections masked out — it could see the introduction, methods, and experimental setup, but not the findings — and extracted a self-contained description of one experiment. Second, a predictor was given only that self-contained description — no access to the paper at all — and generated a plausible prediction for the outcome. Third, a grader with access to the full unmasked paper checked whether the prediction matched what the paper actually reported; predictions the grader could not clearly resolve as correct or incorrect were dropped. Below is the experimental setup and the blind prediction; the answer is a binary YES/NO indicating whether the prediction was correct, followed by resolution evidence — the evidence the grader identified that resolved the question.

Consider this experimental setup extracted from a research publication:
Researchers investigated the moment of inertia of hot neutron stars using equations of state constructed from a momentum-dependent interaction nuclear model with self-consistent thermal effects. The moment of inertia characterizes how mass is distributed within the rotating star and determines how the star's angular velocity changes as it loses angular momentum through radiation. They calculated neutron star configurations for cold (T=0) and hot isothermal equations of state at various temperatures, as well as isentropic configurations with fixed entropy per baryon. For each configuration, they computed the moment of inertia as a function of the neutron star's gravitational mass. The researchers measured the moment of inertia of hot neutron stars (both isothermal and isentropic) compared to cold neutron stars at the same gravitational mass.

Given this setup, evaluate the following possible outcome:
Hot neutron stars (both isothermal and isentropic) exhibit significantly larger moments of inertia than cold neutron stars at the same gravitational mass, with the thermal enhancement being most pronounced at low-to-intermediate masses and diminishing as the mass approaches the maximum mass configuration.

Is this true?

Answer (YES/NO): NO